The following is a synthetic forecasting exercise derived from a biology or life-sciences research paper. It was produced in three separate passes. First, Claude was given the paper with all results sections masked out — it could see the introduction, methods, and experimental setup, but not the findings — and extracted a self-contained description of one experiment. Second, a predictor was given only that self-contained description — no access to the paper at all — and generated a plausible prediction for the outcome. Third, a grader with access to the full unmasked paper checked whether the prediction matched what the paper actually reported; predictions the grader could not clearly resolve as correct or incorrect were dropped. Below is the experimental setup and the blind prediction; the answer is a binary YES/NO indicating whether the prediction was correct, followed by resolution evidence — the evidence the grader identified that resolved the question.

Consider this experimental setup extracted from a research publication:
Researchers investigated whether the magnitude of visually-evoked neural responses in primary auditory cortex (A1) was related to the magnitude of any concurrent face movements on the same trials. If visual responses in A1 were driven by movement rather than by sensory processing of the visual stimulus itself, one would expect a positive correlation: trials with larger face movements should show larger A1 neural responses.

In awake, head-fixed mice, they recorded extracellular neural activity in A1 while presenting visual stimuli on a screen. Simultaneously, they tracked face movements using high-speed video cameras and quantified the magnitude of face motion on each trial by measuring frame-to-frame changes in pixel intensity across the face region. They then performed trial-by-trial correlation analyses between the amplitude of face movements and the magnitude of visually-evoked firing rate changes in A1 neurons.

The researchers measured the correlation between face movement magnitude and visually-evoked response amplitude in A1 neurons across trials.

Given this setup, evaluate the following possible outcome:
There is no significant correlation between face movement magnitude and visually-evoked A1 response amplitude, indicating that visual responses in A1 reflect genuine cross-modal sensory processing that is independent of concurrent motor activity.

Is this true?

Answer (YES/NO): YES